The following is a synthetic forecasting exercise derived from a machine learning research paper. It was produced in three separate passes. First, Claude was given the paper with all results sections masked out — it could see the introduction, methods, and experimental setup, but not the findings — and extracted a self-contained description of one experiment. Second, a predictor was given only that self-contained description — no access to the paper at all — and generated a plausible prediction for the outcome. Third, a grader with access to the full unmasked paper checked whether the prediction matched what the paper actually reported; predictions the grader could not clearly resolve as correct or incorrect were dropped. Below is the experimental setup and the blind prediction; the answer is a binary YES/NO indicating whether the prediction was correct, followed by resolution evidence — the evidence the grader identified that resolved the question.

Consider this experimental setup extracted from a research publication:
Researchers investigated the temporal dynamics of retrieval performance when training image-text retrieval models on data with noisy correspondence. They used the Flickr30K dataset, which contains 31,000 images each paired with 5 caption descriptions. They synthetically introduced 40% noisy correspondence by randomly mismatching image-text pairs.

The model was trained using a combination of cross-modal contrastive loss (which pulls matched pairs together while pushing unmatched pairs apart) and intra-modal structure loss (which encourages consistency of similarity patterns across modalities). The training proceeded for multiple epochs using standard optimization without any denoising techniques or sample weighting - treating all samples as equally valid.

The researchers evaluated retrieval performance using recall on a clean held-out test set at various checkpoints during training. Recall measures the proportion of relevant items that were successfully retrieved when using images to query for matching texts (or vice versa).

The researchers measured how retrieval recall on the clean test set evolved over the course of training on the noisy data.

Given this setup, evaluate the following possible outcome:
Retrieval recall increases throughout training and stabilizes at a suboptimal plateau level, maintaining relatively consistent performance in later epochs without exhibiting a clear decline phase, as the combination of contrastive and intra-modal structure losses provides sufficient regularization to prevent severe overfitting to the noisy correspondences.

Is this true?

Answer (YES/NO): NO